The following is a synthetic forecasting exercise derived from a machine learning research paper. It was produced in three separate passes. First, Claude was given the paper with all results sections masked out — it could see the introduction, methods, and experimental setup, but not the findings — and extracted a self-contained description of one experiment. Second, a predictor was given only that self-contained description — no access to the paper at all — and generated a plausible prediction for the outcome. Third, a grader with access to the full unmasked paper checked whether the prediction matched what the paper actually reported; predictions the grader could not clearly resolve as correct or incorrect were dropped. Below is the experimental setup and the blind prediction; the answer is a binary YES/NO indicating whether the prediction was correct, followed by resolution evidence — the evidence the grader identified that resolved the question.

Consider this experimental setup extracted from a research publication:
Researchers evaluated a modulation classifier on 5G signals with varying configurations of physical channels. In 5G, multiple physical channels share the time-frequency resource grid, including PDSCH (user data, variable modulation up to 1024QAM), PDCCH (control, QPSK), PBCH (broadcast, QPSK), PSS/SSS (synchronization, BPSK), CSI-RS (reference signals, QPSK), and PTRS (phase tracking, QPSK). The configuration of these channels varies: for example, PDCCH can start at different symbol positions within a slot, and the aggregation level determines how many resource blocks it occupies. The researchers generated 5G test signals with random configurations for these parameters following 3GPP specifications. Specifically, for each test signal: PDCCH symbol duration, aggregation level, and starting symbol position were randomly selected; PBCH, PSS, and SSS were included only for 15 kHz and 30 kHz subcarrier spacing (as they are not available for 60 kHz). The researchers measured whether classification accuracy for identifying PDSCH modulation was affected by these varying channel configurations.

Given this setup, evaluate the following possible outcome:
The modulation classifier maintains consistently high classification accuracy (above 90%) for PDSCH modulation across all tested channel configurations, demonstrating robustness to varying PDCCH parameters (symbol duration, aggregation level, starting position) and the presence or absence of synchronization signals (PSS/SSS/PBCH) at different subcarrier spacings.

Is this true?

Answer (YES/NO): YES